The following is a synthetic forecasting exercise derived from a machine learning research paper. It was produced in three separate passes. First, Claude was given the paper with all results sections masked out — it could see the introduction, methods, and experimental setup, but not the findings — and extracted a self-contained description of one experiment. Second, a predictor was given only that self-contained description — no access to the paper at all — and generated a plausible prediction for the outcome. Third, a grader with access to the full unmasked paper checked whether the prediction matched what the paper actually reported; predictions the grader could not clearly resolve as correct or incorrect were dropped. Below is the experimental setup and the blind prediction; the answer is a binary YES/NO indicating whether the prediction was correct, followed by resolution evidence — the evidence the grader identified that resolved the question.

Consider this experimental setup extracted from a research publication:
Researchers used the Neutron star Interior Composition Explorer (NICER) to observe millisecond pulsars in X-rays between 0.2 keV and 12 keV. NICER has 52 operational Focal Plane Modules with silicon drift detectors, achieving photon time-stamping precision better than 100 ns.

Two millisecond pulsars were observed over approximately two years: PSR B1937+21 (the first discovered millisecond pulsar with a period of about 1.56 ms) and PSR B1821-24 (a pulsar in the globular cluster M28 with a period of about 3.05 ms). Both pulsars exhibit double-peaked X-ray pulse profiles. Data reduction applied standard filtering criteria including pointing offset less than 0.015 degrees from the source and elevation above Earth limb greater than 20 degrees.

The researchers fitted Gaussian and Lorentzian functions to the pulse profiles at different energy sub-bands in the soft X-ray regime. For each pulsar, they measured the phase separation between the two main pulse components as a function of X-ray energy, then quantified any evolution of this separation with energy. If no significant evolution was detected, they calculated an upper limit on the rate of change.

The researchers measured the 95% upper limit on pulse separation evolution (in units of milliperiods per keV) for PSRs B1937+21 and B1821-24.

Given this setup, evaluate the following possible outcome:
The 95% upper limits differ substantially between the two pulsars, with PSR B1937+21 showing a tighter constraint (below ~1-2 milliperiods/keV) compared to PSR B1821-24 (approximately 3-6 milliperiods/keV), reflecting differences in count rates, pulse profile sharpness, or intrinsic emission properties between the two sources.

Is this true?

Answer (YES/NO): NO